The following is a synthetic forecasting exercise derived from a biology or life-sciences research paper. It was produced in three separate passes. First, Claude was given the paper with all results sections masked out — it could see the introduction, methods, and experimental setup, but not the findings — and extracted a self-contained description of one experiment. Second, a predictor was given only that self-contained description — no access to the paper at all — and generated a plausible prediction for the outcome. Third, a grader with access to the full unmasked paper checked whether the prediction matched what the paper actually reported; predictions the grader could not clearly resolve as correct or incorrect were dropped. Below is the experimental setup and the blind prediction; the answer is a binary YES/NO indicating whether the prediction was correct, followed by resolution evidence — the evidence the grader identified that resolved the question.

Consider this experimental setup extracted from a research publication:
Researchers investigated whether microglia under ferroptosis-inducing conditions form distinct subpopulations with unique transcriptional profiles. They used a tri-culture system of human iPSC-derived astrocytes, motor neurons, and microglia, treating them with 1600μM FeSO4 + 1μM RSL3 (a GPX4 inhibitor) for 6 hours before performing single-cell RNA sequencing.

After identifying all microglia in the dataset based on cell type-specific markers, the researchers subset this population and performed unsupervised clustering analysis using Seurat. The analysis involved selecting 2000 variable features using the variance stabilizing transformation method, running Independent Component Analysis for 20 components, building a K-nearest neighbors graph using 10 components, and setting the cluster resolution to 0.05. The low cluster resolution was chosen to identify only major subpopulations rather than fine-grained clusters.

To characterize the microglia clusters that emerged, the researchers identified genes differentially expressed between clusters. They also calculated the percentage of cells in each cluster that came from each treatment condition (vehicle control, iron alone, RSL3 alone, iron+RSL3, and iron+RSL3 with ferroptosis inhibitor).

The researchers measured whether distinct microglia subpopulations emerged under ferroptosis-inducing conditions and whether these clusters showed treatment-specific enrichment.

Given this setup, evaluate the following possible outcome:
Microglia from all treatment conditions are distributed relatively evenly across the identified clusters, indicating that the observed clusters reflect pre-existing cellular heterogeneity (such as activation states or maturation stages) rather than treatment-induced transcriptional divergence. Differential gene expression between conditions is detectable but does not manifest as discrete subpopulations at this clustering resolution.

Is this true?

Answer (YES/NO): NO